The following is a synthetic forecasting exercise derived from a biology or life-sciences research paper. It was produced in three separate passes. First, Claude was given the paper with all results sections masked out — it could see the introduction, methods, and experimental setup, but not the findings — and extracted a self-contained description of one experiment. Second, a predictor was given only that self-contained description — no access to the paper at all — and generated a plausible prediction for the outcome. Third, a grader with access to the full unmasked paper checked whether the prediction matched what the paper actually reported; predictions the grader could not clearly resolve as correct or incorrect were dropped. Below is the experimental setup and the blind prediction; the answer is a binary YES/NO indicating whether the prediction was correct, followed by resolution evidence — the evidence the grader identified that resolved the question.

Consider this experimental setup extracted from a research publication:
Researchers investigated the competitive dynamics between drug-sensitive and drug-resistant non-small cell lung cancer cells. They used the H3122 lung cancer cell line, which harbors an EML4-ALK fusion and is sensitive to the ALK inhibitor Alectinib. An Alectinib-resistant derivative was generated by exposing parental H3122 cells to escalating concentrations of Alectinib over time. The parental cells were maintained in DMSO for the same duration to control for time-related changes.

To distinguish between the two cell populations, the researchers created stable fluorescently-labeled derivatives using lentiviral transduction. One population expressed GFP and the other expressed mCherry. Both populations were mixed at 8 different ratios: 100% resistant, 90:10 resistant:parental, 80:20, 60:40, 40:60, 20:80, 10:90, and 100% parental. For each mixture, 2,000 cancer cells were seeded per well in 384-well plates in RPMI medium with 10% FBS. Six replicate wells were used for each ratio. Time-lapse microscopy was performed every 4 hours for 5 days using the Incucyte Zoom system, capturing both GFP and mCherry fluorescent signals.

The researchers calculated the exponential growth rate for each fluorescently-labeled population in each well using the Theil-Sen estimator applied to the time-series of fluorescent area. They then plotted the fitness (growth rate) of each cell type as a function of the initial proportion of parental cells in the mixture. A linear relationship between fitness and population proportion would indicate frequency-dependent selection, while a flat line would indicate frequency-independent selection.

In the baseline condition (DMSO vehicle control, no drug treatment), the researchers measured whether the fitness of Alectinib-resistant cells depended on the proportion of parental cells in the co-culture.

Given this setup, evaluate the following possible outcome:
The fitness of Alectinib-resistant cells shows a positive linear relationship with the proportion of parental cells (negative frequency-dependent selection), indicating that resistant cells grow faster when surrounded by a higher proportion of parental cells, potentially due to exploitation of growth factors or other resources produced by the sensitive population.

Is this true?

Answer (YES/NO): YES